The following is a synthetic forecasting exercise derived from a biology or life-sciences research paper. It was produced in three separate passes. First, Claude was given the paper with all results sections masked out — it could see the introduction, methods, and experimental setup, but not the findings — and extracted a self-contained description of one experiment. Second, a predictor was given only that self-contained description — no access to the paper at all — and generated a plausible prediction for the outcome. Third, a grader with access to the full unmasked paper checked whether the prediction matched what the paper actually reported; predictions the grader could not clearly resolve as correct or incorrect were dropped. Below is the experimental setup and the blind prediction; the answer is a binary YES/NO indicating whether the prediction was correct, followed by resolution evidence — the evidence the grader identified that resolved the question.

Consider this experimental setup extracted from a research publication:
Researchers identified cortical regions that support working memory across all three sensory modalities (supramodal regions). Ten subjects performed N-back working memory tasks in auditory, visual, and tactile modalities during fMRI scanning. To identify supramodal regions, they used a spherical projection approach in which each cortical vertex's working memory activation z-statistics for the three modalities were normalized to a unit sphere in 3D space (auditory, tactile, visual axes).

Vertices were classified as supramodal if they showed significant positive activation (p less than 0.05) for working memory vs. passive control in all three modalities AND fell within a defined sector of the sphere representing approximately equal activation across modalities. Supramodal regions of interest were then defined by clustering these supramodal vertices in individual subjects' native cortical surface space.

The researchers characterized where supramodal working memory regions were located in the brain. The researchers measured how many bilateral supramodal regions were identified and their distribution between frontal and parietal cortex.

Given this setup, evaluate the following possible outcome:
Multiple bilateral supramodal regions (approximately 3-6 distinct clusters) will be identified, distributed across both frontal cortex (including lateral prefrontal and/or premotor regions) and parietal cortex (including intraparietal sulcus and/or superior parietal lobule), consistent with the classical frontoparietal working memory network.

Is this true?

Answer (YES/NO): NO